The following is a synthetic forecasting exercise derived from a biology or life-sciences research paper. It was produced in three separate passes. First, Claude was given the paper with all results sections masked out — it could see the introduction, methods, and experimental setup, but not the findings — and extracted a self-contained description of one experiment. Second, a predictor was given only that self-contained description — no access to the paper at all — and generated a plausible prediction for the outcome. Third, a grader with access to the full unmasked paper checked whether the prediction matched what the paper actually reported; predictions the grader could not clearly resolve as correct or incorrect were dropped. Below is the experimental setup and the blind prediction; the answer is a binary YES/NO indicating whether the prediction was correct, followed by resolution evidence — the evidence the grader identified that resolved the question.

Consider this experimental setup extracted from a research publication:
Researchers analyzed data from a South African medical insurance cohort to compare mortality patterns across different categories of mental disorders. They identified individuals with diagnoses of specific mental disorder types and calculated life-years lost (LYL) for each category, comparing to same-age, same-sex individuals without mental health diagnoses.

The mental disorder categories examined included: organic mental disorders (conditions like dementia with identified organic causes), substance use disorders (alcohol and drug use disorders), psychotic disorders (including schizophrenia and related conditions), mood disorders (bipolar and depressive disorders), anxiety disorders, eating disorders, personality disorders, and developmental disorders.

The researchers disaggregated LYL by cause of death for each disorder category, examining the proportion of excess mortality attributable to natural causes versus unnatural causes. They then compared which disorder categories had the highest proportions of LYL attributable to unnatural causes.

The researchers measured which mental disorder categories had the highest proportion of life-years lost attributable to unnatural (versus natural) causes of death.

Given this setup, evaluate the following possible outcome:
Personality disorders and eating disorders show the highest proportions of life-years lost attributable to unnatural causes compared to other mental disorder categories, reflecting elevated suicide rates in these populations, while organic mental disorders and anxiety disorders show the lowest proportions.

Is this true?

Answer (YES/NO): NO